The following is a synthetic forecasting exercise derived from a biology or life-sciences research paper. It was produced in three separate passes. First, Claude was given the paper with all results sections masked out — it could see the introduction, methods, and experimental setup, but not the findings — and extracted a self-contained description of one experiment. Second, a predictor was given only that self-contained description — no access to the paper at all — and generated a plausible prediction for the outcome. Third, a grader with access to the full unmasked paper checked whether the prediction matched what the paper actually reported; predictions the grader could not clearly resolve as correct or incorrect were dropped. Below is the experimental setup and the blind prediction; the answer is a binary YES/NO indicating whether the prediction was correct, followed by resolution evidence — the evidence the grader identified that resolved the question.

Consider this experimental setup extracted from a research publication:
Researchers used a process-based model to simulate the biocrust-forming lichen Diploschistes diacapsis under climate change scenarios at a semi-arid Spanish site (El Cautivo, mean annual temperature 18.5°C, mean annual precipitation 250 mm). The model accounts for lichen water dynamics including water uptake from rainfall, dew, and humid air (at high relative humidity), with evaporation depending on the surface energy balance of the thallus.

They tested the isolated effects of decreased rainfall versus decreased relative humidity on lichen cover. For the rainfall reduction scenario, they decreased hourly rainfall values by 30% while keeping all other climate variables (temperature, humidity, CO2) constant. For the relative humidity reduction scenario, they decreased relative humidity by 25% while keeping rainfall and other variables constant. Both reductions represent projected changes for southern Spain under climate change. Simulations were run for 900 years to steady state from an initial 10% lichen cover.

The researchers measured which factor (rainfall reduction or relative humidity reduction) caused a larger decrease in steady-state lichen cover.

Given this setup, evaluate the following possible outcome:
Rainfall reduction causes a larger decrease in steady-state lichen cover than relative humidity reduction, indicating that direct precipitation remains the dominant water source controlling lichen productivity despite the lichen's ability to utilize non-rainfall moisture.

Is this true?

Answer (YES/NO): NO